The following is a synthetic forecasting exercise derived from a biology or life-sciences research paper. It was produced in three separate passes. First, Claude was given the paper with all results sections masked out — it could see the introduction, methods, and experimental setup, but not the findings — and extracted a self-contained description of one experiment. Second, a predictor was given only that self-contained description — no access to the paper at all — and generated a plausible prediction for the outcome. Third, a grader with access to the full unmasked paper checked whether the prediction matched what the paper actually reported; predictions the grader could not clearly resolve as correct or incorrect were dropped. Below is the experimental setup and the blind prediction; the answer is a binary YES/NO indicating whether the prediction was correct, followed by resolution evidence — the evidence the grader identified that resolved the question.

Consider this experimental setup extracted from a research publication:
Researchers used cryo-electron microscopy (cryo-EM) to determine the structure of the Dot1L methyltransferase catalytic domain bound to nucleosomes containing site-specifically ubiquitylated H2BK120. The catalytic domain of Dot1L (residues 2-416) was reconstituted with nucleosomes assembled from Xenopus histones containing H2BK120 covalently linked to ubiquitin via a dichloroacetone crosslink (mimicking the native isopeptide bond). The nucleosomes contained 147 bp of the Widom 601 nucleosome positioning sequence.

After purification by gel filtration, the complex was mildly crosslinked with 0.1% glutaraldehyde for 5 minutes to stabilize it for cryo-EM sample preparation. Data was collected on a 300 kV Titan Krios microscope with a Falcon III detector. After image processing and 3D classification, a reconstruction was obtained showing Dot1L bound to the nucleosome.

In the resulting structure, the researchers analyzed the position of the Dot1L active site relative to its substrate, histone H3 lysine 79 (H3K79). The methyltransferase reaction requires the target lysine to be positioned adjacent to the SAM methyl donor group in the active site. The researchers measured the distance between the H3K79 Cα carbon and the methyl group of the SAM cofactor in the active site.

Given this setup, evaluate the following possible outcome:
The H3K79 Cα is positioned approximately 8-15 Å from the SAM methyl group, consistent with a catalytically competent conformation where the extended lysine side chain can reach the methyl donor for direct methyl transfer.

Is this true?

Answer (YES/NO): NO